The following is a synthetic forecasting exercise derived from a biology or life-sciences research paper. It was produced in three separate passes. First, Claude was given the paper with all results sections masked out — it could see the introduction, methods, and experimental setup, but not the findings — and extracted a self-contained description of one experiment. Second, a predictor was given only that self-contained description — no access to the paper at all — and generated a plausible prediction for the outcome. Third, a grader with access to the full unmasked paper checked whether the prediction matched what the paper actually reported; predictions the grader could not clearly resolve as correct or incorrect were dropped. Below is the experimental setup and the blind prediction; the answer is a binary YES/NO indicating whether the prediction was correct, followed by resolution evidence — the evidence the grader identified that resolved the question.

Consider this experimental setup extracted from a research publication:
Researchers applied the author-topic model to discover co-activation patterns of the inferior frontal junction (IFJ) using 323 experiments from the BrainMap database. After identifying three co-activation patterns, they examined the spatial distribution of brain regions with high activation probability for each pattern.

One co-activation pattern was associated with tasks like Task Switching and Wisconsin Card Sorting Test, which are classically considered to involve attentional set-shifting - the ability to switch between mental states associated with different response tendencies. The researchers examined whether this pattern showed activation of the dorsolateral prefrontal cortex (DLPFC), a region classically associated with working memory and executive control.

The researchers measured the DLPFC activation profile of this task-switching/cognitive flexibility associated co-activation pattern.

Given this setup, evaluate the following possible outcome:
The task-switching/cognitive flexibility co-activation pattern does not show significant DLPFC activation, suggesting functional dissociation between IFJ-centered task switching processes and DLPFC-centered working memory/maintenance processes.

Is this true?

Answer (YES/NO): YES